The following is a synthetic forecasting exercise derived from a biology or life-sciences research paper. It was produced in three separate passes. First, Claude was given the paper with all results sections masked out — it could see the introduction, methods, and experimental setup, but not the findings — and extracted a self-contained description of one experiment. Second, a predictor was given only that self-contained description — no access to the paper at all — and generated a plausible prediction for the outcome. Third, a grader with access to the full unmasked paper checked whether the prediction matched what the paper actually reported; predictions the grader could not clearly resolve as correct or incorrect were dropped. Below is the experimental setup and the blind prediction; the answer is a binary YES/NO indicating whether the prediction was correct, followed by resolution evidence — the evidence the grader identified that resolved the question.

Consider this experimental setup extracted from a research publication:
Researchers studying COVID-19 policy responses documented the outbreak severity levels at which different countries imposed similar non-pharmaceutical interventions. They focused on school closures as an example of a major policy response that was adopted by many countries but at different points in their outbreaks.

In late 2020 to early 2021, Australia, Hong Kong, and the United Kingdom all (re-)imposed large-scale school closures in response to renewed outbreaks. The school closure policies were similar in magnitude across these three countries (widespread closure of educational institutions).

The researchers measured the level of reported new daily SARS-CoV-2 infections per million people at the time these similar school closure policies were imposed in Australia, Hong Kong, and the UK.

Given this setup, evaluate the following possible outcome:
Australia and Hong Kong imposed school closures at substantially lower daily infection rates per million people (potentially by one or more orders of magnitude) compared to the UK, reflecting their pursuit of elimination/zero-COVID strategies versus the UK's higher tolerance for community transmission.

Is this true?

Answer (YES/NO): YES